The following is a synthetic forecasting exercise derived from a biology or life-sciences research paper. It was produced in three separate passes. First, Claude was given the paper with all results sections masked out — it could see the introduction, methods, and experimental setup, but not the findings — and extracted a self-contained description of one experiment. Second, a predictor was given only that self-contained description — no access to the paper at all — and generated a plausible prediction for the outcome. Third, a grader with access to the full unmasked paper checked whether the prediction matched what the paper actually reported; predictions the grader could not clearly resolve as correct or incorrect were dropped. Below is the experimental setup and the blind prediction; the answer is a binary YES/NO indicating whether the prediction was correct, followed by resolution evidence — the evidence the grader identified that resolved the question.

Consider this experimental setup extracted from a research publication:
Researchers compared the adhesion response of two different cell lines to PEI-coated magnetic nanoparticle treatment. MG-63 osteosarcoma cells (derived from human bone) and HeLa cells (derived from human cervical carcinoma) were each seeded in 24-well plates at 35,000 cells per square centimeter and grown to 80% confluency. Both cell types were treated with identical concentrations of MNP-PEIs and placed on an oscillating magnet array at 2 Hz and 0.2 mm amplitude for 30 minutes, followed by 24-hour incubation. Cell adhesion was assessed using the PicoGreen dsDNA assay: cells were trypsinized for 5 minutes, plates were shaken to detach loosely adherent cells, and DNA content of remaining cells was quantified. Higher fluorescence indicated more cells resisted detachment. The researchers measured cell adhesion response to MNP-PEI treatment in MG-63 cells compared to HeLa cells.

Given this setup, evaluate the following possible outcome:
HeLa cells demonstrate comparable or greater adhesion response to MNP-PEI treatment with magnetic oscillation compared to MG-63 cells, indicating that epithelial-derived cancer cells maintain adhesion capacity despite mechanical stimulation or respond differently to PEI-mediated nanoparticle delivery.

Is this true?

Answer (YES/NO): NO